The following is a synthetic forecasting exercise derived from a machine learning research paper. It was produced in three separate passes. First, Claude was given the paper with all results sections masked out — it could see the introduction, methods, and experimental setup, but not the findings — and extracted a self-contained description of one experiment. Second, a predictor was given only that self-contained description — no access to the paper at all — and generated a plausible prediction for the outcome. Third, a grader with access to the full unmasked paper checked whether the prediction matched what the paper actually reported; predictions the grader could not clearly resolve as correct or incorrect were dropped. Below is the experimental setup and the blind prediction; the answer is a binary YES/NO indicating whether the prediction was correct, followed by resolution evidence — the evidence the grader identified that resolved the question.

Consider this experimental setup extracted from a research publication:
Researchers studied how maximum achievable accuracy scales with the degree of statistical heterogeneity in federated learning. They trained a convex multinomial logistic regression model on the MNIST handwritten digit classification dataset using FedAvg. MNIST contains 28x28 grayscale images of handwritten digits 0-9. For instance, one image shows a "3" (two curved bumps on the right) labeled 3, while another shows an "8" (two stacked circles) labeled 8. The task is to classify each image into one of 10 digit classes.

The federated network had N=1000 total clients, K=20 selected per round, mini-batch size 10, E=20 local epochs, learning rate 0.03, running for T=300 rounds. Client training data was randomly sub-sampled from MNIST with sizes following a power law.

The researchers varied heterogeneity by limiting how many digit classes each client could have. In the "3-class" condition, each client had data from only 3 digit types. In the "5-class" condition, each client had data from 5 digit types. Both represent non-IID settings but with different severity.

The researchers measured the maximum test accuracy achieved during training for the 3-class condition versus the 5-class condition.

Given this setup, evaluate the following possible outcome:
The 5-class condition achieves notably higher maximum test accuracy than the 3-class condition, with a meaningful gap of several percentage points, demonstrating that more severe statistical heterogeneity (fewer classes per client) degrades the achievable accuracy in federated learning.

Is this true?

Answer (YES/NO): NO